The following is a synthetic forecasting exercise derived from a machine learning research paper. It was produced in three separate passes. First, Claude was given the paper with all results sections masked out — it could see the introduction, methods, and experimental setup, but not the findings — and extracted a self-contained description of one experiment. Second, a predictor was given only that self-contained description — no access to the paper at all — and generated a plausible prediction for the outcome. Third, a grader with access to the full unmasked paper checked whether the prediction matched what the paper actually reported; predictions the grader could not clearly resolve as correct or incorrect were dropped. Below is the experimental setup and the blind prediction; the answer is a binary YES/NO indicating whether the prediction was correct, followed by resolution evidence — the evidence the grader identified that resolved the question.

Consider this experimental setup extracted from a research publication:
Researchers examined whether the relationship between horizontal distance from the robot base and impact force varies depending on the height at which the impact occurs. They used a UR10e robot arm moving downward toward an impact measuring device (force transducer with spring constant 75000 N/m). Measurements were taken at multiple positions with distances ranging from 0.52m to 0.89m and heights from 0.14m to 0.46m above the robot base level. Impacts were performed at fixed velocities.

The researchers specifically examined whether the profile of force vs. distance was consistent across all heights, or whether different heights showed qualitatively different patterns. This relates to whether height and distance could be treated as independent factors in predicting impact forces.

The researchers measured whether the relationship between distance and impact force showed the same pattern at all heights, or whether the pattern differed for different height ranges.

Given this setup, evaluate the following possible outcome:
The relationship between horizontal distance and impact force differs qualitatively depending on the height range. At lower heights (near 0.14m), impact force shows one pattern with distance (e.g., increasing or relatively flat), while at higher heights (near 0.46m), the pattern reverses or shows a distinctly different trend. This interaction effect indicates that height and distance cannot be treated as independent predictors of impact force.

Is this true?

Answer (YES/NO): YES